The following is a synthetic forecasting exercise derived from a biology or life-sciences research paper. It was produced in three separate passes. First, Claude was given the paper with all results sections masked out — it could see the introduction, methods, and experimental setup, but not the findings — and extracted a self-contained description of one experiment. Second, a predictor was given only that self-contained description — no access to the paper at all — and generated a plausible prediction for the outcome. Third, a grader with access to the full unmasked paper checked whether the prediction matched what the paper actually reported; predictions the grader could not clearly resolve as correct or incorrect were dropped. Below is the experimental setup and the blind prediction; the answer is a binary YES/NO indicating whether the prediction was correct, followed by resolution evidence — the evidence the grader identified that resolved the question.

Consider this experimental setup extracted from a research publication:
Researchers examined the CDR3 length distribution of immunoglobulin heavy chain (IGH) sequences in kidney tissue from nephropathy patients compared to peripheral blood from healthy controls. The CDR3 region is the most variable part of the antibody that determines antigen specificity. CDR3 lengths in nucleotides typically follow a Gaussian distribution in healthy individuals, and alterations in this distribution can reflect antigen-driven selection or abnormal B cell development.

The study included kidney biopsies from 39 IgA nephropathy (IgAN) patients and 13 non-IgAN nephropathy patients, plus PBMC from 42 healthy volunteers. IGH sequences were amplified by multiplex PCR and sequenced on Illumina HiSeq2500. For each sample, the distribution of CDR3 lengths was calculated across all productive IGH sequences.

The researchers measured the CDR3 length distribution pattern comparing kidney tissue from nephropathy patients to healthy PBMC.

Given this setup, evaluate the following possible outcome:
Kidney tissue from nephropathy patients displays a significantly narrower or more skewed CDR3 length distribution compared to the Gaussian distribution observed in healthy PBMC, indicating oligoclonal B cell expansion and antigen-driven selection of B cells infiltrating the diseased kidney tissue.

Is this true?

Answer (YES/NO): YES